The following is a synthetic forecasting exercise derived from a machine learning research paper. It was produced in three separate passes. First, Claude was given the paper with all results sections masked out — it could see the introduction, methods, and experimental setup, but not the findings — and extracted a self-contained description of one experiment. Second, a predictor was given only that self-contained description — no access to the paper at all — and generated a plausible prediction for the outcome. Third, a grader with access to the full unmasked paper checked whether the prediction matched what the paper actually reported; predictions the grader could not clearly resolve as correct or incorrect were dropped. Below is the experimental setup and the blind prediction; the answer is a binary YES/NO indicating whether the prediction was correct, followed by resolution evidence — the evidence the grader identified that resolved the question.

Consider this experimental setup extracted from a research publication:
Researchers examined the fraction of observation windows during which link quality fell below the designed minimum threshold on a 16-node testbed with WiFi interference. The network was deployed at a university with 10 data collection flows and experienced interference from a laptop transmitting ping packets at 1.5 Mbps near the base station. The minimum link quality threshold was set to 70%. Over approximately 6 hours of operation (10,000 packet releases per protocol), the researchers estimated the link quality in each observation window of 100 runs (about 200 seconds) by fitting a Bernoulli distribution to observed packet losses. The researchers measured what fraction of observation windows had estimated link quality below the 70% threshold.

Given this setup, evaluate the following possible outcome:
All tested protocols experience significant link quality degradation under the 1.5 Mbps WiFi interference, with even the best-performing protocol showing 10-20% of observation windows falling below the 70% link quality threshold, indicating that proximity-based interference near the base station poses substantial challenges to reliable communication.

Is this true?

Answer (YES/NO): YES